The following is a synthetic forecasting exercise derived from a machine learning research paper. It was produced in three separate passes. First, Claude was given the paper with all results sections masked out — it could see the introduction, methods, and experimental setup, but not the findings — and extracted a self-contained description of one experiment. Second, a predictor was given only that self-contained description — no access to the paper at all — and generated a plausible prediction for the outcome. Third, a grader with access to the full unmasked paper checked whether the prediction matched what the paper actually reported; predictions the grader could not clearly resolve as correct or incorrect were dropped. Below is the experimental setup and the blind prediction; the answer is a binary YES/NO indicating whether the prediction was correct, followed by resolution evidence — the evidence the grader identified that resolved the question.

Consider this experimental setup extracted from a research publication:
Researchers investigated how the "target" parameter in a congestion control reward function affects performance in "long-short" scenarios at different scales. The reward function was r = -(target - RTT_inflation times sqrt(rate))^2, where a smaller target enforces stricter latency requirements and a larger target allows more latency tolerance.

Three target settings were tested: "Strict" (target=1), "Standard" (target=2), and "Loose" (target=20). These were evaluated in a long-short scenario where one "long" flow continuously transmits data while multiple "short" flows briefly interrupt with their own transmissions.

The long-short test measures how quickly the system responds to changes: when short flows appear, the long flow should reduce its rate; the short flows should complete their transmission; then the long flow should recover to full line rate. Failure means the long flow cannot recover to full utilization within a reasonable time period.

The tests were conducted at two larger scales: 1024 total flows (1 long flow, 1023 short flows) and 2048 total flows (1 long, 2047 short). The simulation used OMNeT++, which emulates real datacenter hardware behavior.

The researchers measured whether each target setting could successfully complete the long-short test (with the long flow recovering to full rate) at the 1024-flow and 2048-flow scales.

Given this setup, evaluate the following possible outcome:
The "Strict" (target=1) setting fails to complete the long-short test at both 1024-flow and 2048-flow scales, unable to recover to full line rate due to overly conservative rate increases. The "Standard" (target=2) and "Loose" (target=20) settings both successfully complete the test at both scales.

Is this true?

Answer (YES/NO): NO